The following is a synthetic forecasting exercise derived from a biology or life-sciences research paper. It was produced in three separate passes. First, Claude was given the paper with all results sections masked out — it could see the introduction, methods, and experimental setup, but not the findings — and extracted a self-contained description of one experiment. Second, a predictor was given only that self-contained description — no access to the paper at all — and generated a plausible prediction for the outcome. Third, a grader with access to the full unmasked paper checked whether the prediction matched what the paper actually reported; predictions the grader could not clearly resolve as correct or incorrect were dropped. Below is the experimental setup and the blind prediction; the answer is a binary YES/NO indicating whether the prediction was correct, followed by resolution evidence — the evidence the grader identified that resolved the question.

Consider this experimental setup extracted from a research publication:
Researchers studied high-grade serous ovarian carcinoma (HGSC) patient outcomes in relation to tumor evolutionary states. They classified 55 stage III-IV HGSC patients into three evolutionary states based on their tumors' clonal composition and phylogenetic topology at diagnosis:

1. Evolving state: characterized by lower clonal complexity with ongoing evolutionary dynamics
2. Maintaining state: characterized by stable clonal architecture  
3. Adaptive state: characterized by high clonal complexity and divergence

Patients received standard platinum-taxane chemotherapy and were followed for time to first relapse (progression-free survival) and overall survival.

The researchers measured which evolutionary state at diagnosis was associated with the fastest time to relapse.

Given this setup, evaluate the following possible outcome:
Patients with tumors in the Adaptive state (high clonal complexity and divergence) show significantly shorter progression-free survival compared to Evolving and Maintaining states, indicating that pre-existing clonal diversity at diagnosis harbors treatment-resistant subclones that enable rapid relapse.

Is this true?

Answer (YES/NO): NO